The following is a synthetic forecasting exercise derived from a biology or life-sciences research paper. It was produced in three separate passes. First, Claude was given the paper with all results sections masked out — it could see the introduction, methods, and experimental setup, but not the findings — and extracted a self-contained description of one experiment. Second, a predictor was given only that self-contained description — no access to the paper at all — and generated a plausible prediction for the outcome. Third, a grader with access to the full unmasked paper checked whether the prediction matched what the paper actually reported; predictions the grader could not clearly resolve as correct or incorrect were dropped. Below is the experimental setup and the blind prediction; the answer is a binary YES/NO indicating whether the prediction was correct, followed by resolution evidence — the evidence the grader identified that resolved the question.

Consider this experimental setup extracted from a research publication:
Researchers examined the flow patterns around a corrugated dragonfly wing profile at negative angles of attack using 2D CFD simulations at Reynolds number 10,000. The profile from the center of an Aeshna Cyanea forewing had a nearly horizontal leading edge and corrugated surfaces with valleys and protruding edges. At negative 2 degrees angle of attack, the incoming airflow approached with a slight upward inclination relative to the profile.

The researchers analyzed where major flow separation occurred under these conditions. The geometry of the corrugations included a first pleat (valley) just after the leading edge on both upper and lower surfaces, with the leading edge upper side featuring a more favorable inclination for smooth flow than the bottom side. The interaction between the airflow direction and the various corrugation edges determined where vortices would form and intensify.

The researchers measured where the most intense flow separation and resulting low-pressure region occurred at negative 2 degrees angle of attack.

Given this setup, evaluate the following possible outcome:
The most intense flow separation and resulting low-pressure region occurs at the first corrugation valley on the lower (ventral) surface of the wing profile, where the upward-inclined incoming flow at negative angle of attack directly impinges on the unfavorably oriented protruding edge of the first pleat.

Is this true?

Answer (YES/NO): YES